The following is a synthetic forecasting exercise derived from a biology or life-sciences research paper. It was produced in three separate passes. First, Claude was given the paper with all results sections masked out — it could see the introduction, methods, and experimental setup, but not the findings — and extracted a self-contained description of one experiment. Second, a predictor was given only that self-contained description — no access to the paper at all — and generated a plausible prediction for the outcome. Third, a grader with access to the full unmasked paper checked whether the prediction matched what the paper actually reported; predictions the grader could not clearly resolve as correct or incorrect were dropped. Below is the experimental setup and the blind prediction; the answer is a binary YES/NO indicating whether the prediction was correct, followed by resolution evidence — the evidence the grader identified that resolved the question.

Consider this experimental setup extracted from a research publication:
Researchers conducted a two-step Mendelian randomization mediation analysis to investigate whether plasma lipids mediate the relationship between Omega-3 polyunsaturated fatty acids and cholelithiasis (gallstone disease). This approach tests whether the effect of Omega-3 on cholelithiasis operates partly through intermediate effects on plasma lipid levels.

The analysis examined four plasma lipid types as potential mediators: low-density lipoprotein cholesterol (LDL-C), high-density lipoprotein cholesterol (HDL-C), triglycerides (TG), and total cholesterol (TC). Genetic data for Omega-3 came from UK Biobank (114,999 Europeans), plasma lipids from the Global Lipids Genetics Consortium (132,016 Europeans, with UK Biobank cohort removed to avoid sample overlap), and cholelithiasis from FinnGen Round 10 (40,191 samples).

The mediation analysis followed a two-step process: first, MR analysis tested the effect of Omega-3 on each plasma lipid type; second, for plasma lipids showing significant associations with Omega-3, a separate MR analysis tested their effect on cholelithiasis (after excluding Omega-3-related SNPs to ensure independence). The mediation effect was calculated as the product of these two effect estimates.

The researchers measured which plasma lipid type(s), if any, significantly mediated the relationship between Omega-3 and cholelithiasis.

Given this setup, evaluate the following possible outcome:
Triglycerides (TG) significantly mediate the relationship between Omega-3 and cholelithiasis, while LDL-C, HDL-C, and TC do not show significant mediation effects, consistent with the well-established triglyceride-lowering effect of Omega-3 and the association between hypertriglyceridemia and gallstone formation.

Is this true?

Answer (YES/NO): NO